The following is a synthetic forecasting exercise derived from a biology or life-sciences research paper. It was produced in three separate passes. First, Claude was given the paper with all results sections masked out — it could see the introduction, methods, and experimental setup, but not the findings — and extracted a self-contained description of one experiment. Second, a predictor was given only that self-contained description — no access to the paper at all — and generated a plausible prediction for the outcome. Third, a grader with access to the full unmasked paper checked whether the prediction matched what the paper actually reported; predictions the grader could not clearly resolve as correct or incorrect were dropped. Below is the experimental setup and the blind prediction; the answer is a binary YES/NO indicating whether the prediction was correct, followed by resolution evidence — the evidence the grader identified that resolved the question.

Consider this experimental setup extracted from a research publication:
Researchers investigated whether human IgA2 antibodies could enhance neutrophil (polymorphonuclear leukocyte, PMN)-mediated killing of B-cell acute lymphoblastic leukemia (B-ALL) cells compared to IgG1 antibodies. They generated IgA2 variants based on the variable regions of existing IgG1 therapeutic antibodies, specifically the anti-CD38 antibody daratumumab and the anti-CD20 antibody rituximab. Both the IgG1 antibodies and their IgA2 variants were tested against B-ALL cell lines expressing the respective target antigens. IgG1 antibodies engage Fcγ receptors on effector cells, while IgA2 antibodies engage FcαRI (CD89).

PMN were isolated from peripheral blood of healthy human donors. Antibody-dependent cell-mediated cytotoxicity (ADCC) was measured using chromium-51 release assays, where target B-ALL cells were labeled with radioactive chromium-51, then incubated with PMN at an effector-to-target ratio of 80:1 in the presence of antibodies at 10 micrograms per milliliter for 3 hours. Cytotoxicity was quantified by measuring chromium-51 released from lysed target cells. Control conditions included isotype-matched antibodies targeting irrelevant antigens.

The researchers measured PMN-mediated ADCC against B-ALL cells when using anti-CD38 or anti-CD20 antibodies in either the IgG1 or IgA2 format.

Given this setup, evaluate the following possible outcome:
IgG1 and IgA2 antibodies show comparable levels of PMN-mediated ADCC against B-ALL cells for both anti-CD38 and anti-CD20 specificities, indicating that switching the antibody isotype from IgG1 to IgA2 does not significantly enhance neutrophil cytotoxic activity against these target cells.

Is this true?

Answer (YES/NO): NO